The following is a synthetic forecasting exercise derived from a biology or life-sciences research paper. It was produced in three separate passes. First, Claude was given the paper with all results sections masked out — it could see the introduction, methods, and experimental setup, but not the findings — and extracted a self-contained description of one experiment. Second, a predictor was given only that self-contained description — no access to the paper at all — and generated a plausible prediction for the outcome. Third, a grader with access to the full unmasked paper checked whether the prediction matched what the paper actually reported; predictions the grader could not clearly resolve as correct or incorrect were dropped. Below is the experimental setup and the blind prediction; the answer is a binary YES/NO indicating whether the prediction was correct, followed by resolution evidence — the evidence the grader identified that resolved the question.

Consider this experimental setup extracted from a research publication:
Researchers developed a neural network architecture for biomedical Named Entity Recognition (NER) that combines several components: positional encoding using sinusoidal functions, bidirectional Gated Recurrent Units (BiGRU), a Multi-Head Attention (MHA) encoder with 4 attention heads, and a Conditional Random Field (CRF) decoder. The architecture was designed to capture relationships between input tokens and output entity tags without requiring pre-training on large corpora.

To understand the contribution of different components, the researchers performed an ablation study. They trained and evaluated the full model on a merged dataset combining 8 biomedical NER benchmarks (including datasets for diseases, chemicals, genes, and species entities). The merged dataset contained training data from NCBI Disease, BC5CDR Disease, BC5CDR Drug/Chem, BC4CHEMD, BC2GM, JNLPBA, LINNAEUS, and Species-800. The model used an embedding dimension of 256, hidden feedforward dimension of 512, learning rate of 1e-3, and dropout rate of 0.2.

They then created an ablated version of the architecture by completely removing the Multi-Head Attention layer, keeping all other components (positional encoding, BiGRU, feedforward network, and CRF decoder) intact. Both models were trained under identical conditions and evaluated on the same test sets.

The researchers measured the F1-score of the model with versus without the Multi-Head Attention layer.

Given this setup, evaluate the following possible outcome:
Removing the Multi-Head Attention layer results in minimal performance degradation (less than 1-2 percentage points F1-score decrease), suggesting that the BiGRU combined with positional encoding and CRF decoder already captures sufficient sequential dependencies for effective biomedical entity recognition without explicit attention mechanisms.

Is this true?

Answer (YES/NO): NO